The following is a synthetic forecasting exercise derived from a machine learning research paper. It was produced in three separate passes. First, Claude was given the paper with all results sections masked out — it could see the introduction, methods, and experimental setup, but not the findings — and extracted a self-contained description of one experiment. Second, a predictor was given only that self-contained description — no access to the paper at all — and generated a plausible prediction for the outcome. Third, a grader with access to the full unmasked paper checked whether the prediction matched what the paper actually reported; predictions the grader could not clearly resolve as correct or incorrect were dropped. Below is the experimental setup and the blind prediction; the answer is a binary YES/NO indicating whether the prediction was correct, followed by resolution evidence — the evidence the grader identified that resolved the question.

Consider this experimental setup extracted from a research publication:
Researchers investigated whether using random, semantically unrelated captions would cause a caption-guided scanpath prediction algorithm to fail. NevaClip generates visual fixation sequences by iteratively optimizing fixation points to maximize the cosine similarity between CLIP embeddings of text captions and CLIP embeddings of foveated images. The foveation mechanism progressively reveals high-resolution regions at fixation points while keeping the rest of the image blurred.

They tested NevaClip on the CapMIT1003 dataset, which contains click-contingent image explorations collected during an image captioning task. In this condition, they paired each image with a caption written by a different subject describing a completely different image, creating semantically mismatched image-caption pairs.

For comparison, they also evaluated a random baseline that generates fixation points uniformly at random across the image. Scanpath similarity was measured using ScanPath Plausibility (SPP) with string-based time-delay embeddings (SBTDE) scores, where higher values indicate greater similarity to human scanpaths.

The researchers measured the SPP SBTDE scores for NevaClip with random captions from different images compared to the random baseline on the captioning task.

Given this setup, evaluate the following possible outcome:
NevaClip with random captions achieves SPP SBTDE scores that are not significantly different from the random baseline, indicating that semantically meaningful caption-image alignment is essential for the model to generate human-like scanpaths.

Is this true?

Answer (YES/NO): YES